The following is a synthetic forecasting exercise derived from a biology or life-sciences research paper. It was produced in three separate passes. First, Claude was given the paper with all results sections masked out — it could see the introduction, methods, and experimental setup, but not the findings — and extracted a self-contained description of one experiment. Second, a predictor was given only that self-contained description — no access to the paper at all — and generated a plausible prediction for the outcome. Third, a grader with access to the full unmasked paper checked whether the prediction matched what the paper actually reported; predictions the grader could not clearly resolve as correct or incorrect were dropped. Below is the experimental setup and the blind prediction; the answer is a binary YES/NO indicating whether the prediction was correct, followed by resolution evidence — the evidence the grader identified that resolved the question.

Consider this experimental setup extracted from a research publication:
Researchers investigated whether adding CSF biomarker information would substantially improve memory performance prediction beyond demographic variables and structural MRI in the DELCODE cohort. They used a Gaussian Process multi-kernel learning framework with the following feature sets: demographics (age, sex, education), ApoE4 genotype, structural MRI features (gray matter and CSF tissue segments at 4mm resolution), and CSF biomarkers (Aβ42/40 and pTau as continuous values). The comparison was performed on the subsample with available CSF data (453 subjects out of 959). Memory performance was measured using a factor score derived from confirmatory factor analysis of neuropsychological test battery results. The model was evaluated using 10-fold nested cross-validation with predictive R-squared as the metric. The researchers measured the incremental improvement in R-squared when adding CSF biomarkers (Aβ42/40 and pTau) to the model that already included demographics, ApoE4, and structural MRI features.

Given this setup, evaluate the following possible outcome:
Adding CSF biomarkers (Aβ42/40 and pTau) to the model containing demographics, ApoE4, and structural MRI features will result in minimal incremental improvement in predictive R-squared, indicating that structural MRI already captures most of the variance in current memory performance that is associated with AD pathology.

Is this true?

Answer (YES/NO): YES